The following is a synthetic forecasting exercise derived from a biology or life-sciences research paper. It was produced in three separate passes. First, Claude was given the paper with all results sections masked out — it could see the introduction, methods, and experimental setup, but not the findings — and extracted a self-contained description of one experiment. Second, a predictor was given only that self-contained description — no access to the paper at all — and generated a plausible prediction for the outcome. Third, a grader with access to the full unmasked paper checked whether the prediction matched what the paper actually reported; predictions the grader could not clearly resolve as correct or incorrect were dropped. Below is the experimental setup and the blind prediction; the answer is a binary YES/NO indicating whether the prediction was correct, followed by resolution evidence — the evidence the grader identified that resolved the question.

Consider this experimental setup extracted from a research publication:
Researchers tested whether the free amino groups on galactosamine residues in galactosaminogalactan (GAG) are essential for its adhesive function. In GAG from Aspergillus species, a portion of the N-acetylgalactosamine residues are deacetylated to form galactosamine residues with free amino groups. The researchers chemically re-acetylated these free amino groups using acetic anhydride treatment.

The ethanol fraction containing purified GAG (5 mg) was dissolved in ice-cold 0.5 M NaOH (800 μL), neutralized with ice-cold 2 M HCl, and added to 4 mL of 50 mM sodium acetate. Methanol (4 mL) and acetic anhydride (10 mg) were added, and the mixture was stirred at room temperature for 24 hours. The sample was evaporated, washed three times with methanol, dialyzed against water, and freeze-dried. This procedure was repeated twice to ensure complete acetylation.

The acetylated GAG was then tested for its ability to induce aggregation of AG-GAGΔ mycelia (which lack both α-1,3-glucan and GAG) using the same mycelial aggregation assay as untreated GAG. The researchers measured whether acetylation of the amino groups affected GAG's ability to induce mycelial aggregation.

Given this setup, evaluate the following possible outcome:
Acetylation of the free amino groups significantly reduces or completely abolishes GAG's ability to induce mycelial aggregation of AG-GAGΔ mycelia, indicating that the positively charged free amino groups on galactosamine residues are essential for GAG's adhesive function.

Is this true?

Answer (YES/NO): YES